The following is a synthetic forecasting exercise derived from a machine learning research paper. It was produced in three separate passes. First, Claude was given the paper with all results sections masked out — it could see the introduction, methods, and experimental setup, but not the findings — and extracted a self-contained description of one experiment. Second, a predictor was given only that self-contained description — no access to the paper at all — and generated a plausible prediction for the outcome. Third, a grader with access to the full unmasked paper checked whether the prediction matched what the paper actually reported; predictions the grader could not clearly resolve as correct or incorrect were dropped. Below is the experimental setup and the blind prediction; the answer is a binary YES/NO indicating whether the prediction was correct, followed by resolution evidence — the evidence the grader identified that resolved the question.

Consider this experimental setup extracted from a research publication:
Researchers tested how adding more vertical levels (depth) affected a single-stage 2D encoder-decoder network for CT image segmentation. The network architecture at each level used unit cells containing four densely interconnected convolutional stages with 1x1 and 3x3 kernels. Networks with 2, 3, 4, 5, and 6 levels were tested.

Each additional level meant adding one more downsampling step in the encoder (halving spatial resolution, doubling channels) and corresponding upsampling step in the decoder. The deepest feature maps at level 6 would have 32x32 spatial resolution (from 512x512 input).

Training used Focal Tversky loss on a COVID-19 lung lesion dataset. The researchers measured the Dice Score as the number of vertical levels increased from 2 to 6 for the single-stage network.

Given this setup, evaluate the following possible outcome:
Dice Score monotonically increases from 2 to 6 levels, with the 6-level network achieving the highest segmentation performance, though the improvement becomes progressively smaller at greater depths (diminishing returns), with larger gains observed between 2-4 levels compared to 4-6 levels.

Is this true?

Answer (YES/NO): YES